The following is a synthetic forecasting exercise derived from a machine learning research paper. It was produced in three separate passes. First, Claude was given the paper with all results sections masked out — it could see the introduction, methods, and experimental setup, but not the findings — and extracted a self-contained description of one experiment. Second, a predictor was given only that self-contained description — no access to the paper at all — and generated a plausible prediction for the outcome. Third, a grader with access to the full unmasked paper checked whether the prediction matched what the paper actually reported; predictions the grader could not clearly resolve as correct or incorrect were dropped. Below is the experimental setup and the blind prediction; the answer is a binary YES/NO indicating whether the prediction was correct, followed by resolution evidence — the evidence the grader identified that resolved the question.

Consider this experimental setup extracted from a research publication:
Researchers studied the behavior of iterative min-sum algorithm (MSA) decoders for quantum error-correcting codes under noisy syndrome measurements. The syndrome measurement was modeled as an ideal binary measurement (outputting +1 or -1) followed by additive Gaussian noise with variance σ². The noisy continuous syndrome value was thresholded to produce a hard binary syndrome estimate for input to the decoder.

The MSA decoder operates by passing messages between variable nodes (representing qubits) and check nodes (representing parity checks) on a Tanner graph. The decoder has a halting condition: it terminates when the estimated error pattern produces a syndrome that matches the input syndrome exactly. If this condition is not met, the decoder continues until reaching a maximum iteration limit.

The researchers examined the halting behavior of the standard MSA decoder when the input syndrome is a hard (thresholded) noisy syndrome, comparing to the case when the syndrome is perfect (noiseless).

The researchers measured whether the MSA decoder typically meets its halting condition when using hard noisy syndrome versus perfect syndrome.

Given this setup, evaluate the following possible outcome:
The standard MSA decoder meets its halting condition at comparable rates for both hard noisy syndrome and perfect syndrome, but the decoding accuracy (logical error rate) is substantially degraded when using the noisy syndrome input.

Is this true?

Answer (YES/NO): NO